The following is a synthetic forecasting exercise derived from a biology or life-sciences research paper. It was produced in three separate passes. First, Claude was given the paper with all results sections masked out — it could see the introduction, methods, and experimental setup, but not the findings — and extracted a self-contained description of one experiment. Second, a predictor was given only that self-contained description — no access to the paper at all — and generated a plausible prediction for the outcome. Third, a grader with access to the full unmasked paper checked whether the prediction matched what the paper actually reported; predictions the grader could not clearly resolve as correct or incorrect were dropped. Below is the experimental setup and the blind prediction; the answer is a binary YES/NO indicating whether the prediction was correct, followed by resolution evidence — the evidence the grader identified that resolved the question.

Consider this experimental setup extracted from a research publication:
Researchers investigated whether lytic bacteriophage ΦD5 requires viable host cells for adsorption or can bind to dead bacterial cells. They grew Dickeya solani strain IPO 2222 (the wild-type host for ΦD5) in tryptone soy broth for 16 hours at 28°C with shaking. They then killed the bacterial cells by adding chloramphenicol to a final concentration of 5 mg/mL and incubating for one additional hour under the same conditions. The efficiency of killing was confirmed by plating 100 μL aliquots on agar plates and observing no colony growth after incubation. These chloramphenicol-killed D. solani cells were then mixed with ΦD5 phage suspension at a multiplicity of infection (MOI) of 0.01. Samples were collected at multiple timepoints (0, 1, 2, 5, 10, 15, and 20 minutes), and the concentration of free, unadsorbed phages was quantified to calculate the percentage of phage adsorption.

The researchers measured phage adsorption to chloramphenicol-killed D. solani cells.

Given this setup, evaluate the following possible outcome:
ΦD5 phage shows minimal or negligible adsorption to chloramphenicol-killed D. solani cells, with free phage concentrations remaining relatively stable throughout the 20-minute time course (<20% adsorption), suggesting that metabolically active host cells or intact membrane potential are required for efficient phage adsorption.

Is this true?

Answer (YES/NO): NO